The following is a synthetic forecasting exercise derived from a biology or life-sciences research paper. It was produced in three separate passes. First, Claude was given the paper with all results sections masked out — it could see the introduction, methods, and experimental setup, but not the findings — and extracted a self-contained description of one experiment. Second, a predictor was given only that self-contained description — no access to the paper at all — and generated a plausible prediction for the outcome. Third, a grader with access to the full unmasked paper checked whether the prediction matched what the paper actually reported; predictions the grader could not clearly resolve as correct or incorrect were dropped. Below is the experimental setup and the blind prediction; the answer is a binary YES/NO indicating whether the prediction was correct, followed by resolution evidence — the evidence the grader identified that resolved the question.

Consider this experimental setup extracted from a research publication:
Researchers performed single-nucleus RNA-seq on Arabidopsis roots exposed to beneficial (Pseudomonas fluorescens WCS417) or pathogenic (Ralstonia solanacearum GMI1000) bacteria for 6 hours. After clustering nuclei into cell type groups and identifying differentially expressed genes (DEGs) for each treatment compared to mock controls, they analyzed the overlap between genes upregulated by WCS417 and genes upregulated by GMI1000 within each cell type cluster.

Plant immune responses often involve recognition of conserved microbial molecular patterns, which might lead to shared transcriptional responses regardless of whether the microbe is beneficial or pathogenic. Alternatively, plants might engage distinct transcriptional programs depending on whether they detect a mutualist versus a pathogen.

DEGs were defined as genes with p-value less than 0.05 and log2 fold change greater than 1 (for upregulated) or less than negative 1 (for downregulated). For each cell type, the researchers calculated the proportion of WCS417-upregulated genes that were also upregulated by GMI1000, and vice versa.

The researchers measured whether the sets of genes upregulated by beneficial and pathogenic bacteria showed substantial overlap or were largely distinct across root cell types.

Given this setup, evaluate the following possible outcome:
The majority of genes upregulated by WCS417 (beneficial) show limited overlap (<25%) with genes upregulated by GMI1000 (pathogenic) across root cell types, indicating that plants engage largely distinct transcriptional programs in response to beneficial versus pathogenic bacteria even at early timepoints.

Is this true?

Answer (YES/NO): YES